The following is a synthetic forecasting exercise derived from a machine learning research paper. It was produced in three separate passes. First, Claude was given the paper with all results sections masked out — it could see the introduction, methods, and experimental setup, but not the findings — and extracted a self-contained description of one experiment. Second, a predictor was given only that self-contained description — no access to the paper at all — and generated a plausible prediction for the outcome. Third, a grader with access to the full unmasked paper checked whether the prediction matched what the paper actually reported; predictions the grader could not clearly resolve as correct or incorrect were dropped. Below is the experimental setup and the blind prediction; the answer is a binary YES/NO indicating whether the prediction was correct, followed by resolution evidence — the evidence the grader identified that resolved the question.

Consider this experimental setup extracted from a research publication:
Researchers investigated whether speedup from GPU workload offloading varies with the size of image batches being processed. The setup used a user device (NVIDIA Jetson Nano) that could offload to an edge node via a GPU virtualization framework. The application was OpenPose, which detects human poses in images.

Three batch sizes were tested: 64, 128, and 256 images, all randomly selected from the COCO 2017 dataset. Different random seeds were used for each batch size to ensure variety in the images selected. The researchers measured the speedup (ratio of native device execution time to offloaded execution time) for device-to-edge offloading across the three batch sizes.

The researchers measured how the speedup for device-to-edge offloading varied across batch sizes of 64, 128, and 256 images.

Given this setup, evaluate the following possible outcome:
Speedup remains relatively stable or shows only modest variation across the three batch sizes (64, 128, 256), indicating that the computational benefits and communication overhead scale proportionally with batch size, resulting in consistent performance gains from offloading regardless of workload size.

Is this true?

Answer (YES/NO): YES